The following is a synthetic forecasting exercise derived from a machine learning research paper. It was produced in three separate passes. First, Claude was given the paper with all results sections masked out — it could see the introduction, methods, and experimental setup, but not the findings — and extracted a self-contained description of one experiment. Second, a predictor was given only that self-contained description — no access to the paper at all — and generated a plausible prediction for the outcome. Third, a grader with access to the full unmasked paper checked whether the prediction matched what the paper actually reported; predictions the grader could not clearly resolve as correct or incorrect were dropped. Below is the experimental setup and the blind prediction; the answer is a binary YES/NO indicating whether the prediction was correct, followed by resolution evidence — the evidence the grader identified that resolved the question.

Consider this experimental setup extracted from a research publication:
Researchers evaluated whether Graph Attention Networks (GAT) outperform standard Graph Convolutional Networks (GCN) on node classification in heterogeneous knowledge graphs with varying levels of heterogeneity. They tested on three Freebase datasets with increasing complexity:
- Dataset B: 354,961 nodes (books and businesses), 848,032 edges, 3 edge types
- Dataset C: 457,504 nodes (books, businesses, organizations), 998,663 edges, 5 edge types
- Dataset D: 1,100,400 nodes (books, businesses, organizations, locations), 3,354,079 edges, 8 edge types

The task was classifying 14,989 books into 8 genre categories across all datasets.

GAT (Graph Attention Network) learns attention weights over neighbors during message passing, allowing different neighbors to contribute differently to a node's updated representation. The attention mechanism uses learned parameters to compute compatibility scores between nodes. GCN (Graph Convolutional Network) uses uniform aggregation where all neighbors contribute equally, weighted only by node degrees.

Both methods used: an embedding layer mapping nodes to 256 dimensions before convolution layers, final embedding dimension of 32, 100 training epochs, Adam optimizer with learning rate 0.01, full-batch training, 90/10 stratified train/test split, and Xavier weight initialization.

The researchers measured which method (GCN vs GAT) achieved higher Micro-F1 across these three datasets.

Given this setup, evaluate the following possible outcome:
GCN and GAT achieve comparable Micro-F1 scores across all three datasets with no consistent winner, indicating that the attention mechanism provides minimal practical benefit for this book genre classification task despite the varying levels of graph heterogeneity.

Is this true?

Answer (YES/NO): YES